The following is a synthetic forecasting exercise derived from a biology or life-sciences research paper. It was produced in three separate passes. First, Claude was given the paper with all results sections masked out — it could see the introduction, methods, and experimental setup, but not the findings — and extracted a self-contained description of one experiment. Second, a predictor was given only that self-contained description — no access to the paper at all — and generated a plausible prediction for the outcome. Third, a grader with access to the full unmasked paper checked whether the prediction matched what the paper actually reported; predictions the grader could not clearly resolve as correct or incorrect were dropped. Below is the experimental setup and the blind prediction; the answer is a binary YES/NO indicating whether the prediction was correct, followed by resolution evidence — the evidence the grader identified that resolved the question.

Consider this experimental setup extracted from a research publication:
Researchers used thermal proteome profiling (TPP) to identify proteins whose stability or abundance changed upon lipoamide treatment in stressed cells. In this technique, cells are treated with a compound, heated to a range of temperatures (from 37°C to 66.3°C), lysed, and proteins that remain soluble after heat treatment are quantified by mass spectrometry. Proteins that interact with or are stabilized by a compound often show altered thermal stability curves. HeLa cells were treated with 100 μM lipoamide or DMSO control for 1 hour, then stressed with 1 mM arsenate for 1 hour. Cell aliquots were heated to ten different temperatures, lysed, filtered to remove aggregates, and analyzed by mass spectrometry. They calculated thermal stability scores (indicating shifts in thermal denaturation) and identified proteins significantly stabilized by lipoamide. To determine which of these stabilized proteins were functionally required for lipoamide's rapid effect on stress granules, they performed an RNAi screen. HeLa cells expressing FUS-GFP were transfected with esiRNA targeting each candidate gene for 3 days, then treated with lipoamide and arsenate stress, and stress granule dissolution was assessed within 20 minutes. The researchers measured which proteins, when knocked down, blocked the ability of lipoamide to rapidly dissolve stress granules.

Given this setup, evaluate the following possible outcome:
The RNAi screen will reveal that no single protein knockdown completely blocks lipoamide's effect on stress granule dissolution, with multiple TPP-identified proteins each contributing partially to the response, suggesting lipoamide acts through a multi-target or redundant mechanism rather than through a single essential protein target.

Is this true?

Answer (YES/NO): NO